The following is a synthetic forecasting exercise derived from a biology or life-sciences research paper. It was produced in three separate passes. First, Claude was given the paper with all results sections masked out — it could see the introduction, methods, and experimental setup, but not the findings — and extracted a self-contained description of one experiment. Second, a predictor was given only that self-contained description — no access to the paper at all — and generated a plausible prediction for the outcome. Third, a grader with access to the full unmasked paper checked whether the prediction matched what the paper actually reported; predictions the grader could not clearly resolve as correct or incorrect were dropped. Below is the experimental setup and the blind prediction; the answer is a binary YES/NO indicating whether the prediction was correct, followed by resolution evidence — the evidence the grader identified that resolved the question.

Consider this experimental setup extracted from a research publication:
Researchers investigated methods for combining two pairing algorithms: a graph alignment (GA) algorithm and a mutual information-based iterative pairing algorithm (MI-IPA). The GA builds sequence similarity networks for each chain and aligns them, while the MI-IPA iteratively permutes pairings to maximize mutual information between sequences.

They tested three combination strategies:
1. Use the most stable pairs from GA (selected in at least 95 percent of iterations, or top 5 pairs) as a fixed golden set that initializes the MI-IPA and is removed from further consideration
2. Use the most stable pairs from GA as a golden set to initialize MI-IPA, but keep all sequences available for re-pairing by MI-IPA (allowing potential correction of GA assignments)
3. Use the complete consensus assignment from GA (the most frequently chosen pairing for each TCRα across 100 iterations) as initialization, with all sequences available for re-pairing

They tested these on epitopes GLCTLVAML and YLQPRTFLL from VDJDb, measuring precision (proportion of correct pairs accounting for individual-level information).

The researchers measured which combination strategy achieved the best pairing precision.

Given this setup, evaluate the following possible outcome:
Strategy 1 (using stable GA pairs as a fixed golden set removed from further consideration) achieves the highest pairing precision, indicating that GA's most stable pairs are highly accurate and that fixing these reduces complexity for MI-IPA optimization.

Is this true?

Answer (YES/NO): NO